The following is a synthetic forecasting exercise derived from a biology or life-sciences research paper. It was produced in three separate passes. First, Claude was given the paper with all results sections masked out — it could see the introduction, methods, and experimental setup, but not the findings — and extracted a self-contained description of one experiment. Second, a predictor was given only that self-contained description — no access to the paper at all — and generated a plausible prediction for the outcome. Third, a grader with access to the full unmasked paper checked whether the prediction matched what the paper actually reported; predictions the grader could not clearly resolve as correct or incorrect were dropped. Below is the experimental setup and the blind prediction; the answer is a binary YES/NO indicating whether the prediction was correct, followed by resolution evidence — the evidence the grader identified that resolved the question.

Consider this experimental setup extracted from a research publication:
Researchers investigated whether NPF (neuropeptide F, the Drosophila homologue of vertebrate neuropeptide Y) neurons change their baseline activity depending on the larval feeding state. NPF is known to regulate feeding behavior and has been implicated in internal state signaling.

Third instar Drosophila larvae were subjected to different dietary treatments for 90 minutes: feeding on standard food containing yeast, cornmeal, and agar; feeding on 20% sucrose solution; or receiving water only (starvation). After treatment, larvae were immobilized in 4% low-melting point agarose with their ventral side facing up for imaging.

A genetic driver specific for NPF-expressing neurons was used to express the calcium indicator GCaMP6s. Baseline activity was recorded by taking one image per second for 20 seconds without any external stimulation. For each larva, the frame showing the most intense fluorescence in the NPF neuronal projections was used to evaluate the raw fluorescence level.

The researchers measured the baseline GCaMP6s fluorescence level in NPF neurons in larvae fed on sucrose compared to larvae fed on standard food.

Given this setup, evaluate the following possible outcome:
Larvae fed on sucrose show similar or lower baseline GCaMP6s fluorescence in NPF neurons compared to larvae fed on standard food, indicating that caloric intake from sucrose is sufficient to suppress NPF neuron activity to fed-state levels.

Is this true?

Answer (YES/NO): NO